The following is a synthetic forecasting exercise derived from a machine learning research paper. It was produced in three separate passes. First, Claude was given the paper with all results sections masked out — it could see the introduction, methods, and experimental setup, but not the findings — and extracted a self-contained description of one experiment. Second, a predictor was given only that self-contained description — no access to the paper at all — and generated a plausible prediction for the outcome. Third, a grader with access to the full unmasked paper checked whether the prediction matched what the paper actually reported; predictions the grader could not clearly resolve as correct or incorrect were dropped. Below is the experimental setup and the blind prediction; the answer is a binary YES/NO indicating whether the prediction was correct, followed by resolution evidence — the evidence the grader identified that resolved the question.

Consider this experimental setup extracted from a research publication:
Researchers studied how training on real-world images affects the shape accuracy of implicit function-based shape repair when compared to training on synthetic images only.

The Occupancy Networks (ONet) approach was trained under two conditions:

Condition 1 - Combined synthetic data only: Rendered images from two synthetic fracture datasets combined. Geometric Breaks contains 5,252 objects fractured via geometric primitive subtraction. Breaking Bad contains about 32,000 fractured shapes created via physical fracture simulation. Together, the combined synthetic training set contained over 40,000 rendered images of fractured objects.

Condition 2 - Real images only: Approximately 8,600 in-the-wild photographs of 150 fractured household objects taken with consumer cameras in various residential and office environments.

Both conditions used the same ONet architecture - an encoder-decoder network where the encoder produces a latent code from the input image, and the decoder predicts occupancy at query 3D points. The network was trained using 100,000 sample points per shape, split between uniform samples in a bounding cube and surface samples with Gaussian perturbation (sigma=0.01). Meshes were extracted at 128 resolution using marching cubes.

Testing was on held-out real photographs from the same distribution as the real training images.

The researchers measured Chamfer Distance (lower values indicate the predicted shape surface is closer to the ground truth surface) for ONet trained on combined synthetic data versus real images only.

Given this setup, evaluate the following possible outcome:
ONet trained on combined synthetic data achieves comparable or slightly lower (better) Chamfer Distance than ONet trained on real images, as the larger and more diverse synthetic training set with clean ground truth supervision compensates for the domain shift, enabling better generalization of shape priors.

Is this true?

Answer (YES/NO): NO